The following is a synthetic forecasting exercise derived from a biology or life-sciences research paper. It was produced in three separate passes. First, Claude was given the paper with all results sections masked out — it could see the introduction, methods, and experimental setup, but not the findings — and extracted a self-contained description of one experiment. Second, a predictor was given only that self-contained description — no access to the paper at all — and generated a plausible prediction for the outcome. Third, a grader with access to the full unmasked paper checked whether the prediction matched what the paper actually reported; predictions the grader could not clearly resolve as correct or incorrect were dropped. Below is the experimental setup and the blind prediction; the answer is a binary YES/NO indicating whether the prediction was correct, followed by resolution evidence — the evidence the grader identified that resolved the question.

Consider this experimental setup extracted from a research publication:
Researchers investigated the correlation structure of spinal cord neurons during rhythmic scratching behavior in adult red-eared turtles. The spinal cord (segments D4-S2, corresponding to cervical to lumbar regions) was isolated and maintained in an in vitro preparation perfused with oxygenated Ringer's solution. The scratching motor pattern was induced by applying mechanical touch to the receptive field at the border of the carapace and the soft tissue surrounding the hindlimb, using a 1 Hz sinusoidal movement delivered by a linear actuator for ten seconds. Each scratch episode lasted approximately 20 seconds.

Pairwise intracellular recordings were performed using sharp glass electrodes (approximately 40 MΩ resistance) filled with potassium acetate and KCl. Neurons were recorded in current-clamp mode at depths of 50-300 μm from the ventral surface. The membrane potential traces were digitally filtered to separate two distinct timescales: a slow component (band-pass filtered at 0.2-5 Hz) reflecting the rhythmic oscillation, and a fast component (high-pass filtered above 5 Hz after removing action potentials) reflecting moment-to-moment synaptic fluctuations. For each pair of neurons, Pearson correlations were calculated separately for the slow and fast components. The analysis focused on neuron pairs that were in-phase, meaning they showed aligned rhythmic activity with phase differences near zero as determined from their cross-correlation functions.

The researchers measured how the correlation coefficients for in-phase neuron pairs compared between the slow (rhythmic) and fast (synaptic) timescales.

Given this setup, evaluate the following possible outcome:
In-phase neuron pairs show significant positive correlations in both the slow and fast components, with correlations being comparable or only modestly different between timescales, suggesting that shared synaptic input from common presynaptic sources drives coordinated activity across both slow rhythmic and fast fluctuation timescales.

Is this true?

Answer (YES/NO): NO